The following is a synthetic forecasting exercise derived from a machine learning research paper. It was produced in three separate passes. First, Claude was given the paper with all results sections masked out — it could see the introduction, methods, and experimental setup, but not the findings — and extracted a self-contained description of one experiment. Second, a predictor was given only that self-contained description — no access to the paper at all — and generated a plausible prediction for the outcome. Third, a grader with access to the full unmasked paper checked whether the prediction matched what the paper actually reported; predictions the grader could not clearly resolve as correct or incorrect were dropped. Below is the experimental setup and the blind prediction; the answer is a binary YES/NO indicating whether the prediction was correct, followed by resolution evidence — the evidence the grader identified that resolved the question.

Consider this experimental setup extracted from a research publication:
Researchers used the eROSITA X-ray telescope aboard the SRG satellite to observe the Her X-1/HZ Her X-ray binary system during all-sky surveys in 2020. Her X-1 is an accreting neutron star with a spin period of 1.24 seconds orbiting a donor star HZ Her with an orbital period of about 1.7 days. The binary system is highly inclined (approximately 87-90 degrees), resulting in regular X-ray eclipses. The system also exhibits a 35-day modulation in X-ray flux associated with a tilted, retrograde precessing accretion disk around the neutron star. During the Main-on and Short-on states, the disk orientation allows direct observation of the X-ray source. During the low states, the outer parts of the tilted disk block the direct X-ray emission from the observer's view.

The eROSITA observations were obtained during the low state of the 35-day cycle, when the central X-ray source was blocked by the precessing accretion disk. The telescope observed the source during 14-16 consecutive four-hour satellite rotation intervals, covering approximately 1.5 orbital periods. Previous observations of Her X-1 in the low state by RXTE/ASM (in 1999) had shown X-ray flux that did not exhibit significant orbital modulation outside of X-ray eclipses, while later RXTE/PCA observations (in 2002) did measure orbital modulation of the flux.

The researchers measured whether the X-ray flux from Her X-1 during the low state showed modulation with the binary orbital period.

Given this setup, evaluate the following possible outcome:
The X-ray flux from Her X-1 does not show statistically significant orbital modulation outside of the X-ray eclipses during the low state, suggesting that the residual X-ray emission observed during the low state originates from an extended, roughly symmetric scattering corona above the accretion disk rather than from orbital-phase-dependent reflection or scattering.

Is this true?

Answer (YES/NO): NO